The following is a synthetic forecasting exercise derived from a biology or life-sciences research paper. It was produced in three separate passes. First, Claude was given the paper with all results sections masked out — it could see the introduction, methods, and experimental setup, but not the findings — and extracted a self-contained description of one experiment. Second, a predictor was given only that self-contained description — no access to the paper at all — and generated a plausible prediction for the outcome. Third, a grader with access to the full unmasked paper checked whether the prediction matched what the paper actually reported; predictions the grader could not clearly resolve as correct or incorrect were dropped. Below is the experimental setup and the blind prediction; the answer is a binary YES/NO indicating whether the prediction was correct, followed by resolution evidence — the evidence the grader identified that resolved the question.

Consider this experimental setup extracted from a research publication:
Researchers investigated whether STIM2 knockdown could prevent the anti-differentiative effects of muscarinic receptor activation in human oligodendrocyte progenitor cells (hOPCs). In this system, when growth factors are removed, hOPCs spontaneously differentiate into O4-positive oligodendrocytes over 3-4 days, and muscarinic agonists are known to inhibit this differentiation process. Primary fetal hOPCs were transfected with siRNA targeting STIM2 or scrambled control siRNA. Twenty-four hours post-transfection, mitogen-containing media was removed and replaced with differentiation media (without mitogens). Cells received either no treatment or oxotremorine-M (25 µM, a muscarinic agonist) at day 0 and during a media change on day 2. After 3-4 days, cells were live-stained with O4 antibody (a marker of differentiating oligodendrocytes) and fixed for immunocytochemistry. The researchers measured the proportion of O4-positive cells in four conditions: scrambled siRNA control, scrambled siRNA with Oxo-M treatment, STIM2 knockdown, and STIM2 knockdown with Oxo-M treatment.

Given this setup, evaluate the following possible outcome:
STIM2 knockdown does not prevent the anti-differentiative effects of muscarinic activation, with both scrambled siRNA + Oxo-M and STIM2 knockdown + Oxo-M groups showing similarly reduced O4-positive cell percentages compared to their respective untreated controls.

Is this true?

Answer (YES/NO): NO